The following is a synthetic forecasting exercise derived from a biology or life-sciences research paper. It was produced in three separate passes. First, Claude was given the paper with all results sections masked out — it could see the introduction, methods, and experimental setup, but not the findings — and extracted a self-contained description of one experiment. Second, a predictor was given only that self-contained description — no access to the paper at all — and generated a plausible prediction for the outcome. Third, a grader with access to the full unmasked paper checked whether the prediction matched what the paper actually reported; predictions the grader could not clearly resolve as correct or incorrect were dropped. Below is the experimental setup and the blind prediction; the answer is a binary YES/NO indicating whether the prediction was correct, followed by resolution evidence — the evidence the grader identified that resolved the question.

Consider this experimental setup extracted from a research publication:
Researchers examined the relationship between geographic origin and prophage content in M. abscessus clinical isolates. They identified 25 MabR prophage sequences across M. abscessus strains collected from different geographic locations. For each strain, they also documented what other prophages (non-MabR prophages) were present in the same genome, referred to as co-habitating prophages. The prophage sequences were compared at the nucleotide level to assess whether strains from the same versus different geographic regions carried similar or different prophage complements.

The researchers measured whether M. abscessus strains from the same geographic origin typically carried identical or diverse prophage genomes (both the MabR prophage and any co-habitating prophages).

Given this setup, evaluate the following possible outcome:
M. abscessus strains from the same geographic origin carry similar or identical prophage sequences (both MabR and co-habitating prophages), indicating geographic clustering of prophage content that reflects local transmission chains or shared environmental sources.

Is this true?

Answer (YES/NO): YES